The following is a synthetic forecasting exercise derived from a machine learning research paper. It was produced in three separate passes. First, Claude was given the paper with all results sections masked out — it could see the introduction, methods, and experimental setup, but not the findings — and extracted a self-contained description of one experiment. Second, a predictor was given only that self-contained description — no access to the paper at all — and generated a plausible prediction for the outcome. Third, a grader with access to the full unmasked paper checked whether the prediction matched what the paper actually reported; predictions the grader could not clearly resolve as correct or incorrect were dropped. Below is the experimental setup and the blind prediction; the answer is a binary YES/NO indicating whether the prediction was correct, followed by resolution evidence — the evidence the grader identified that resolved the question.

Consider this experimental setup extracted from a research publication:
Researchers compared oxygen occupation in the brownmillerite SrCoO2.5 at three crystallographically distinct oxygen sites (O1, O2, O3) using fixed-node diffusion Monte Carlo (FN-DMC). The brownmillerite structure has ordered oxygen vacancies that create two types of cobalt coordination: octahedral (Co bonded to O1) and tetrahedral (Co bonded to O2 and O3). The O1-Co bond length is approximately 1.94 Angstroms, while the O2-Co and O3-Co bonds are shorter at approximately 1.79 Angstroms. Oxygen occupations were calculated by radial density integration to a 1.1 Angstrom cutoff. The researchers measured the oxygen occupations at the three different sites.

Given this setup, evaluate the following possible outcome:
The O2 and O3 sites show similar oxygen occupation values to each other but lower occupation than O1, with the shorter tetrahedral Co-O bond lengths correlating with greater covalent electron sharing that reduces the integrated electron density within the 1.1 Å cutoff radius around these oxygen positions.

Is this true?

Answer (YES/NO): YES